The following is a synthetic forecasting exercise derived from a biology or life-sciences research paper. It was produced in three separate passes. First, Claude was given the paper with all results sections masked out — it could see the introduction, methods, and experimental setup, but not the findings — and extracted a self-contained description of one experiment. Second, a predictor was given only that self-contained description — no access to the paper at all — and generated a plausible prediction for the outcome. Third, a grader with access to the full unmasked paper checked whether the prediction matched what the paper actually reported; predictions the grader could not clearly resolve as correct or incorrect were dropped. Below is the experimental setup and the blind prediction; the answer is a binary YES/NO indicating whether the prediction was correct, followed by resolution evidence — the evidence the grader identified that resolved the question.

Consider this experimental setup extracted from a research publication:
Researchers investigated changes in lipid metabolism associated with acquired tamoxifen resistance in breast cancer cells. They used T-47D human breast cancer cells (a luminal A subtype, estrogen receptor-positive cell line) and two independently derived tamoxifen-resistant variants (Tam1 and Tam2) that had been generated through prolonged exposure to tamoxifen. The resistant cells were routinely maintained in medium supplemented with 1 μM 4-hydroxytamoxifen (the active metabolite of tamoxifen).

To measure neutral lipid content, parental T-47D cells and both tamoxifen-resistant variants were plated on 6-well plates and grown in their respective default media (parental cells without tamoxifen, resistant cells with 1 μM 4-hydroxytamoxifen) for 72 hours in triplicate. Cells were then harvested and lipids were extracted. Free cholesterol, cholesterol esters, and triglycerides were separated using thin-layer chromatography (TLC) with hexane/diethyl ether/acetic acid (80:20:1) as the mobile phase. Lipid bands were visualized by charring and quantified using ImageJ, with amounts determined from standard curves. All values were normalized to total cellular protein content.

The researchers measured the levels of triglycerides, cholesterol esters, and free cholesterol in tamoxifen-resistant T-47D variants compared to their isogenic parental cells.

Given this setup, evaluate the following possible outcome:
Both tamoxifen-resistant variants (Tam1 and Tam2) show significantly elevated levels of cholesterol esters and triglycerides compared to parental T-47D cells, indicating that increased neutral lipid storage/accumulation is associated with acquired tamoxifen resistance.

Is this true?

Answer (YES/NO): YES